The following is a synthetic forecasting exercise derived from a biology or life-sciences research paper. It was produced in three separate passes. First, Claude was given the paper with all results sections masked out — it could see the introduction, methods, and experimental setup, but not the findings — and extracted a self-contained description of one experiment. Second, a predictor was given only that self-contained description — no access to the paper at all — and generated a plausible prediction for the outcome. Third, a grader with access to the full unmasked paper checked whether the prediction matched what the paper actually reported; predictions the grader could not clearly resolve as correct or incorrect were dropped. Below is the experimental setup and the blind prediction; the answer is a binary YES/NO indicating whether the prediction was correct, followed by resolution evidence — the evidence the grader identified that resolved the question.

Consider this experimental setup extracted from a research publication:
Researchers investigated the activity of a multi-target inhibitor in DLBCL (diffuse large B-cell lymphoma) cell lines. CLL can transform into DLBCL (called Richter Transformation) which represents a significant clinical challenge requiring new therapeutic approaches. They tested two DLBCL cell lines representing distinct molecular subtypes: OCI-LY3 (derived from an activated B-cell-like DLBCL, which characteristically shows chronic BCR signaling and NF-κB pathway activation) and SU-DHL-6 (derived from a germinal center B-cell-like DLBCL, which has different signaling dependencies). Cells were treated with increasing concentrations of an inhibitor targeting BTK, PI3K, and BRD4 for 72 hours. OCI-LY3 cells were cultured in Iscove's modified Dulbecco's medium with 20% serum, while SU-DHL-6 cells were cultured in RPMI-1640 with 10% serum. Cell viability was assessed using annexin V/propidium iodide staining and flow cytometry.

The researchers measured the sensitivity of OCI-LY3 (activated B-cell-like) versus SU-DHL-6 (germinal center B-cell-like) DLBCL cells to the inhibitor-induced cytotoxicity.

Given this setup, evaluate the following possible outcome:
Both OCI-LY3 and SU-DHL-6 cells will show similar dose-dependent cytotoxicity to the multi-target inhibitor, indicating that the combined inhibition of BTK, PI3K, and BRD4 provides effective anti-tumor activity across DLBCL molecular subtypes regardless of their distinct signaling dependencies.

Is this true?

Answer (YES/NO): NO